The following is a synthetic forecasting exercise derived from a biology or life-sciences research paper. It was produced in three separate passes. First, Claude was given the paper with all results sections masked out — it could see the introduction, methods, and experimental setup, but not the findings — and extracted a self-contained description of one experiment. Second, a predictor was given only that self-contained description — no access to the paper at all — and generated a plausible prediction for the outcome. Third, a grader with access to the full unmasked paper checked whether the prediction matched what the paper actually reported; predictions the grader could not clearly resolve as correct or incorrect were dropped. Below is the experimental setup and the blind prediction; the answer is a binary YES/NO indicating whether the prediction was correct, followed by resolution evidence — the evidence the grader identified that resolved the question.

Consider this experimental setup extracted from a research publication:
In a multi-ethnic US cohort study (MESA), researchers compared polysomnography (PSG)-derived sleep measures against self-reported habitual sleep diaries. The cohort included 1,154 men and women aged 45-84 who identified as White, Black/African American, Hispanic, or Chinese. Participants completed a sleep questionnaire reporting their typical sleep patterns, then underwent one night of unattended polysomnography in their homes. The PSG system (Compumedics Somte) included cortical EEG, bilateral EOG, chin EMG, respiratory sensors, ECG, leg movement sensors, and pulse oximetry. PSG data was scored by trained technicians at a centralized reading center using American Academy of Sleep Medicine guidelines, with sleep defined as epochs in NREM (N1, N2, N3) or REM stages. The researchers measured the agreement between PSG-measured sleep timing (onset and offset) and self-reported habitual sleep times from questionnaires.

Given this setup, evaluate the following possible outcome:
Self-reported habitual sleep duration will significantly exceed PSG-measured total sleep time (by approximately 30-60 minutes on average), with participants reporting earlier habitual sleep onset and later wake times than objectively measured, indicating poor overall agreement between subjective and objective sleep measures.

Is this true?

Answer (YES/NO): NO